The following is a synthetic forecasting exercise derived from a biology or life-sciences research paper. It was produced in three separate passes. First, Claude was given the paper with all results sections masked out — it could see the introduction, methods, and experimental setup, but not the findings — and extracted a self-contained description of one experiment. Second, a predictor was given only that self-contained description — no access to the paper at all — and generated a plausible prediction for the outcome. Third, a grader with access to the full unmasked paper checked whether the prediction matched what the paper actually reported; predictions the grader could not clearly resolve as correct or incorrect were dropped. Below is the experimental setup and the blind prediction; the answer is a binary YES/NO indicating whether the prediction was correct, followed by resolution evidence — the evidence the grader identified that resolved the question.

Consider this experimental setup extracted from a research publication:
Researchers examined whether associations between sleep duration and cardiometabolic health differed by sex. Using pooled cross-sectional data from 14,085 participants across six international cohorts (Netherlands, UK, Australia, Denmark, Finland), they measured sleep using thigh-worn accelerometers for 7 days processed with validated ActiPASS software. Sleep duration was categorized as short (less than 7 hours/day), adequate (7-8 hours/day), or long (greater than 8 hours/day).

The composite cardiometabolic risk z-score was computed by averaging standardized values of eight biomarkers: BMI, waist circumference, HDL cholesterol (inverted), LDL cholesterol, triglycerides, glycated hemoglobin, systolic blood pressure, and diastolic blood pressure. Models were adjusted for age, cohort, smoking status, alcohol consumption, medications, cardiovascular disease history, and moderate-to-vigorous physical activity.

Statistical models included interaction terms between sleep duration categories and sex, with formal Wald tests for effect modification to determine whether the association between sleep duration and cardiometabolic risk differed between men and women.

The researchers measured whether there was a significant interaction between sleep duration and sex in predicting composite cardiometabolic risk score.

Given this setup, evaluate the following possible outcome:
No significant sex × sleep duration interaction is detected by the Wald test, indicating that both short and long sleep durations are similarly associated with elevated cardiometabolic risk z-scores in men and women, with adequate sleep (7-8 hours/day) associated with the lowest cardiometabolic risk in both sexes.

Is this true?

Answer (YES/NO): NO